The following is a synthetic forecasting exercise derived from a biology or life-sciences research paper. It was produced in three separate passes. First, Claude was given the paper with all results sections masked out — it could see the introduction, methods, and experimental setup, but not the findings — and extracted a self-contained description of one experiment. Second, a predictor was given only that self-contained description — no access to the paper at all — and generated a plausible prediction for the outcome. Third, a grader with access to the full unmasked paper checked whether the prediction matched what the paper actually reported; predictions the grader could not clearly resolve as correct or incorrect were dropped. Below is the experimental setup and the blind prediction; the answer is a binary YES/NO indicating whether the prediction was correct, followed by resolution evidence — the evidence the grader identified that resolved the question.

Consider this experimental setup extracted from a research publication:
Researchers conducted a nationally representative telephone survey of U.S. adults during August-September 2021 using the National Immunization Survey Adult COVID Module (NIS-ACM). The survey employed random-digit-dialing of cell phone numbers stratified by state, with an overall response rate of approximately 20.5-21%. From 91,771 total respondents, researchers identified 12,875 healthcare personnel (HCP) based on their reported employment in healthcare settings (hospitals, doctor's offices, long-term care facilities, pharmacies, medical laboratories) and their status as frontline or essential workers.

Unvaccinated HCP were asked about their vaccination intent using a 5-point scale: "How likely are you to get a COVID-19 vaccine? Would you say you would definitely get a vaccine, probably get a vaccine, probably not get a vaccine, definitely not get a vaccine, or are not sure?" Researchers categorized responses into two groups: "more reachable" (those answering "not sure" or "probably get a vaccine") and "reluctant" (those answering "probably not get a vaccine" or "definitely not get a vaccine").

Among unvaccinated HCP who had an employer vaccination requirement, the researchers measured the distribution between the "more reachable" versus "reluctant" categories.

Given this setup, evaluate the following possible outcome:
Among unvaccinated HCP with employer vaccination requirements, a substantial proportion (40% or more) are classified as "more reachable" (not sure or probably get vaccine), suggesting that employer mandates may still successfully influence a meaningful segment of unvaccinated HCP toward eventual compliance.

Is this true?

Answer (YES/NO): NO